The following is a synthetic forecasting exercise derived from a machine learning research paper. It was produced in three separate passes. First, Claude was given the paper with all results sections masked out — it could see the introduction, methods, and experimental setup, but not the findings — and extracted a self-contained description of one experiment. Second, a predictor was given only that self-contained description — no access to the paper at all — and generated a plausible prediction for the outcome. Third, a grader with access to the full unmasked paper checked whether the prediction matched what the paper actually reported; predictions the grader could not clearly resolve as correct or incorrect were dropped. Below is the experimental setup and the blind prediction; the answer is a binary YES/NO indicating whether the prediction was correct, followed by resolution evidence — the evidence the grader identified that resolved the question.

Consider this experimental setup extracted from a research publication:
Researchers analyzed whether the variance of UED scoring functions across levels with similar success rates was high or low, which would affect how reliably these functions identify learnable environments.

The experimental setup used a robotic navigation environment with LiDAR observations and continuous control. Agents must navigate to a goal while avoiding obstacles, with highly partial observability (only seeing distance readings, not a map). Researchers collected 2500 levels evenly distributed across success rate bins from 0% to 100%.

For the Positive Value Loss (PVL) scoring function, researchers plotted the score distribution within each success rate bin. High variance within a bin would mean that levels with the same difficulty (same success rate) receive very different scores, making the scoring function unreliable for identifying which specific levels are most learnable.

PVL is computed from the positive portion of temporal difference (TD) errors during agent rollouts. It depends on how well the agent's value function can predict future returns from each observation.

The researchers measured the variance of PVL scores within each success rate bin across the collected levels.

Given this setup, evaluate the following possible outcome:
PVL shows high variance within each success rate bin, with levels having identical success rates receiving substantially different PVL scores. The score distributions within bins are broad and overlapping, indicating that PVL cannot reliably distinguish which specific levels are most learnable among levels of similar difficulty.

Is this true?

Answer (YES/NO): YES